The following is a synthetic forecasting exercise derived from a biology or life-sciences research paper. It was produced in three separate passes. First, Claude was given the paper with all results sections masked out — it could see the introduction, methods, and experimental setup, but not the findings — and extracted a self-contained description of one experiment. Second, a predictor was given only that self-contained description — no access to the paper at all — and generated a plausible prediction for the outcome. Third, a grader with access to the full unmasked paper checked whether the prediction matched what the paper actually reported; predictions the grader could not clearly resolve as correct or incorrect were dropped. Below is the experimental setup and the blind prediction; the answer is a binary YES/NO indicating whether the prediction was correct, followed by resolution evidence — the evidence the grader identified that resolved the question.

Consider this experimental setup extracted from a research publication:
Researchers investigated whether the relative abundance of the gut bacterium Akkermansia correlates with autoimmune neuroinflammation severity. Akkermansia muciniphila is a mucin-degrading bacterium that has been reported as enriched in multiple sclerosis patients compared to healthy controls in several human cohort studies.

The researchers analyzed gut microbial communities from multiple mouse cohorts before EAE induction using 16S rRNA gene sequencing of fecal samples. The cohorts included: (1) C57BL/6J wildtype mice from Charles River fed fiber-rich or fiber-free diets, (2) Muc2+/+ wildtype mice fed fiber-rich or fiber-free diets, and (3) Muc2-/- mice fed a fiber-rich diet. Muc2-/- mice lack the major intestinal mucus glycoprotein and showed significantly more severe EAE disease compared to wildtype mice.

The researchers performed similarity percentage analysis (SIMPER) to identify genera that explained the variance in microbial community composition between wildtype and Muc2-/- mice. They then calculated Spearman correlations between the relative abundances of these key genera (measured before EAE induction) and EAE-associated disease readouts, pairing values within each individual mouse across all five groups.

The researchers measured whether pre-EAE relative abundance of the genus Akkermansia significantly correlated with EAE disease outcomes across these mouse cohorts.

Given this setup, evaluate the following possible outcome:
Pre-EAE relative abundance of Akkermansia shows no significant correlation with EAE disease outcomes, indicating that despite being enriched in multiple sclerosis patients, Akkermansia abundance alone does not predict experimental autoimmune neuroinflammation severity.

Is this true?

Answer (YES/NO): NO